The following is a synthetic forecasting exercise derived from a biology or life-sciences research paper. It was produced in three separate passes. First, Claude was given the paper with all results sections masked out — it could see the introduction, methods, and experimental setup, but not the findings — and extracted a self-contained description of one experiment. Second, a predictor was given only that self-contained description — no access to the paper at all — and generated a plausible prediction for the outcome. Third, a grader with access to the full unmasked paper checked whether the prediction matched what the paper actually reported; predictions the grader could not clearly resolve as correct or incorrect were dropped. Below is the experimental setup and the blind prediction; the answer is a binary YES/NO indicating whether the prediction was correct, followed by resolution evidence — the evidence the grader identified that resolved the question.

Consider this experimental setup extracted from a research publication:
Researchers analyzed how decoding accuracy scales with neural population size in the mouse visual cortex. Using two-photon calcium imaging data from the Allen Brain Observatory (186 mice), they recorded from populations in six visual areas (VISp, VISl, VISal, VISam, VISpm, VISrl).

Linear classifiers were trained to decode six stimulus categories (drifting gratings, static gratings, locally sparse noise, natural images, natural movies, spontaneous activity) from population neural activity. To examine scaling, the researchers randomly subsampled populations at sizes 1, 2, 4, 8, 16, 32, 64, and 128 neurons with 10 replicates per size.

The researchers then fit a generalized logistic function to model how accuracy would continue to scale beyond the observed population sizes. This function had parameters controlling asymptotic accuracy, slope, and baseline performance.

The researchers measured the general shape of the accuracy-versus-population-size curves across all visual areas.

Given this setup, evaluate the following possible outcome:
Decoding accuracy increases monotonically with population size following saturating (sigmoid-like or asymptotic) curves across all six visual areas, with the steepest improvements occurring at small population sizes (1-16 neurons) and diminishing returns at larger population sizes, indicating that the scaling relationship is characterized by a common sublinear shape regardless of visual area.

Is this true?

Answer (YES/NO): YES